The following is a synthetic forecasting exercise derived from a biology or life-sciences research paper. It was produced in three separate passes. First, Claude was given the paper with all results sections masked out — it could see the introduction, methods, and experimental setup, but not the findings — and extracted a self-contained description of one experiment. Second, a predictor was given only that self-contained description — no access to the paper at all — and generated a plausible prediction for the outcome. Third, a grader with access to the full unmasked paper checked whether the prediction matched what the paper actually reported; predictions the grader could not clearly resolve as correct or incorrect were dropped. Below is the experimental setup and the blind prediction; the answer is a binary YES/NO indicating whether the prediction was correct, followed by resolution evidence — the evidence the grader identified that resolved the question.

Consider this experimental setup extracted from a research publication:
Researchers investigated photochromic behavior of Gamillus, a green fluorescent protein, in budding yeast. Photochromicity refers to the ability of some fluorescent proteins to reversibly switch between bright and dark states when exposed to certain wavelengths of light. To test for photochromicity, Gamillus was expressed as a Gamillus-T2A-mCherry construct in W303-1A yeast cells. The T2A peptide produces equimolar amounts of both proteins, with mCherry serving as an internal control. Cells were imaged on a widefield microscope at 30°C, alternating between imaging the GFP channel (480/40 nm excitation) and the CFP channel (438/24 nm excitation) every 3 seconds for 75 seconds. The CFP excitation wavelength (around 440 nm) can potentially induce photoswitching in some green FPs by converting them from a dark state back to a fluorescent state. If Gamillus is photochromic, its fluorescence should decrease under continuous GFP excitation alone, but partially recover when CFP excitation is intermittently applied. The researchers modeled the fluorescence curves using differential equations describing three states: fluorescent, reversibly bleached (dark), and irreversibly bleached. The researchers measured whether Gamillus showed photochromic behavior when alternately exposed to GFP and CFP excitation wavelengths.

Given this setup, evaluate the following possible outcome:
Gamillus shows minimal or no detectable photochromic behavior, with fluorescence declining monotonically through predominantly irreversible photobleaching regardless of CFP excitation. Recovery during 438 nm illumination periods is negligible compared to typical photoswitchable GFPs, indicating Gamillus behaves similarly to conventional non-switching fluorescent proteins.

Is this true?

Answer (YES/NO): NO